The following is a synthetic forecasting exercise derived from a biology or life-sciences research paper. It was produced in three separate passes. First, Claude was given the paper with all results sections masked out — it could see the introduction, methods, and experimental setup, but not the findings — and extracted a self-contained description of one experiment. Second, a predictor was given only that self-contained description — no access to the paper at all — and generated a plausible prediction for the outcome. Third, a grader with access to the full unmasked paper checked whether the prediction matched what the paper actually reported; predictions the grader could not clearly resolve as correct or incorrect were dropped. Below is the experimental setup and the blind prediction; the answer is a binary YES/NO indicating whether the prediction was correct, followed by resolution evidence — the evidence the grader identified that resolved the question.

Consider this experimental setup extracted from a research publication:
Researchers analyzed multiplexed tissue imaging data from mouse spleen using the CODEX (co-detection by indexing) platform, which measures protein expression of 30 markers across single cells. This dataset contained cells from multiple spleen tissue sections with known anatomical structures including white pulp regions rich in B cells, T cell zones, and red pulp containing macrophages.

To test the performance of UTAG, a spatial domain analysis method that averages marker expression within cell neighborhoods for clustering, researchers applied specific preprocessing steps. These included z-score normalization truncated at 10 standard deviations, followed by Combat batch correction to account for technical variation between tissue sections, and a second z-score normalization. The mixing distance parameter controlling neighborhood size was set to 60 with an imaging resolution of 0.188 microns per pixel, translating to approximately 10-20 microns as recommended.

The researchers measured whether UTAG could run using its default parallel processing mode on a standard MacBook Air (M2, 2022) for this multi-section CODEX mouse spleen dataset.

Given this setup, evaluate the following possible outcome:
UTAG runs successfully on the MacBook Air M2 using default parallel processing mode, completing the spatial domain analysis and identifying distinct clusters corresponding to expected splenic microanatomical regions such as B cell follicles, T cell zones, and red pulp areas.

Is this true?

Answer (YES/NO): NO